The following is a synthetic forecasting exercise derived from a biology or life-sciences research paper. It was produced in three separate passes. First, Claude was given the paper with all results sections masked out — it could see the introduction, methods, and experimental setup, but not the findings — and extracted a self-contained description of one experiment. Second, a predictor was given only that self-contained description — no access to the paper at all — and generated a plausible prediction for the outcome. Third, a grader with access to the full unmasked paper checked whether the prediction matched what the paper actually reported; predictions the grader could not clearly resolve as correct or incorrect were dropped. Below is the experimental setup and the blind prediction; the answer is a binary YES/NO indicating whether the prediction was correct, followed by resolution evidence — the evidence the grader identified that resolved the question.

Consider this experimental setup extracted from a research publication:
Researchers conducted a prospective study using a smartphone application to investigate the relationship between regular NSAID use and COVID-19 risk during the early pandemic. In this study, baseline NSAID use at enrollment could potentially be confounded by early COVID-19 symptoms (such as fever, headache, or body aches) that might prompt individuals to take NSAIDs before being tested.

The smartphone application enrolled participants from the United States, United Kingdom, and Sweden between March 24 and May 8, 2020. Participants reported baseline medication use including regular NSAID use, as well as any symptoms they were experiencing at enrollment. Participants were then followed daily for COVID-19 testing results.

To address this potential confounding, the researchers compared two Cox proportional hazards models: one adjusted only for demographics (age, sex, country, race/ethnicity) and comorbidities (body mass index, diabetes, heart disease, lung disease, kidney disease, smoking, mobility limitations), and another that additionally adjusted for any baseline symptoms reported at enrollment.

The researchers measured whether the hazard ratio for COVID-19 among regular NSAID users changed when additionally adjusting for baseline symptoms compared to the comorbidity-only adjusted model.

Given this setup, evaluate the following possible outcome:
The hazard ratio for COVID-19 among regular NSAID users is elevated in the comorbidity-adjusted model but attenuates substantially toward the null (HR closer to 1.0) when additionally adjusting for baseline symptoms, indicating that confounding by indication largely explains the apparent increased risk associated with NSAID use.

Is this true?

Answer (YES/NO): YES